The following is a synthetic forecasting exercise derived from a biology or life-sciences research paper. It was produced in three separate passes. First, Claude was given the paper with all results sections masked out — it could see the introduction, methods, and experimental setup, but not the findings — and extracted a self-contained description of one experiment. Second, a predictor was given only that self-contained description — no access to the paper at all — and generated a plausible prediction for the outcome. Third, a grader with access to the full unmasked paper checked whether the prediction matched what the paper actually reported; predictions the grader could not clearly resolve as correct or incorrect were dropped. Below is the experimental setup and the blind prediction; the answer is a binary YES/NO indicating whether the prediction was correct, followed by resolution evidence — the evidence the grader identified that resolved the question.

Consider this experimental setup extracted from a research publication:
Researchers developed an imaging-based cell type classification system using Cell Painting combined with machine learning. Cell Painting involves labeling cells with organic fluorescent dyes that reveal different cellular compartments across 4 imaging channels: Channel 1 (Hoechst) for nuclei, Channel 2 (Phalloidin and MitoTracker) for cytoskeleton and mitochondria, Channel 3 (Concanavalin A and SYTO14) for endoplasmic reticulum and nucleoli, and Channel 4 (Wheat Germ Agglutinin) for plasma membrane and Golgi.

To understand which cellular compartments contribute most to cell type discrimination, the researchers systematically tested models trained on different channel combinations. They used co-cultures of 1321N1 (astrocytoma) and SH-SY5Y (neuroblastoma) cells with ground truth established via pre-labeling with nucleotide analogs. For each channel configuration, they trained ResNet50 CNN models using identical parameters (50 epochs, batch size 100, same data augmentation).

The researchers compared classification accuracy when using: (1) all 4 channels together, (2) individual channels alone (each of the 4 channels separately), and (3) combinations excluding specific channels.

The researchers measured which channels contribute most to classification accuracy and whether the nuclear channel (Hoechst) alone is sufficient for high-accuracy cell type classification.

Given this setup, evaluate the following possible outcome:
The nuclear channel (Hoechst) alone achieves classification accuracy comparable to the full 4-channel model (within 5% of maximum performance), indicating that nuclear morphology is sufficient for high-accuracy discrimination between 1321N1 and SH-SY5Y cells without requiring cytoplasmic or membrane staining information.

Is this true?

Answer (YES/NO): NO